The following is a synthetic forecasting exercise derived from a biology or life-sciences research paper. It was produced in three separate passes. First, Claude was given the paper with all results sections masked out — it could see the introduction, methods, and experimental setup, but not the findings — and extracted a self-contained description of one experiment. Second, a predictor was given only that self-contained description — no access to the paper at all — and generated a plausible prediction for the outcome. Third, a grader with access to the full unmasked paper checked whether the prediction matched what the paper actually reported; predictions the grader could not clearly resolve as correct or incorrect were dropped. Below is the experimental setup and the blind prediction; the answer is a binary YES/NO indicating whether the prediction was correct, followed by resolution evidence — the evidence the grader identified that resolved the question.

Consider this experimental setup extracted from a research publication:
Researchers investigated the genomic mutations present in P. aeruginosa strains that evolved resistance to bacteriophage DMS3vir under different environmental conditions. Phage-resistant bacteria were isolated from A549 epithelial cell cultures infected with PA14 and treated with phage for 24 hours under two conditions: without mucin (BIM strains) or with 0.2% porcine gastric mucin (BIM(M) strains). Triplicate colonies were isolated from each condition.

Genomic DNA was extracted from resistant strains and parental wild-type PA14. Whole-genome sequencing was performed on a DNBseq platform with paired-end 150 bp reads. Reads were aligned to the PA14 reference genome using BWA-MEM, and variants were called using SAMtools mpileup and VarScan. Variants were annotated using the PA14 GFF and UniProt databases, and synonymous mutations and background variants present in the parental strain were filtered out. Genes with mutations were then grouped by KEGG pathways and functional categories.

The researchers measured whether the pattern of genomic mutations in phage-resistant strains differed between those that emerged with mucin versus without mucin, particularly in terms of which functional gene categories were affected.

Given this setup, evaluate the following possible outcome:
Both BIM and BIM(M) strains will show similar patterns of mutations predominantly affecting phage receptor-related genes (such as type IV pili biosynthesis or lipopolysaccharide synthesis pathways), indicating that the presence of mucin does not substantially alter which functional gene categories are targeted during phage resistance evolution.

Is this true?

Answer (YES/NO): NO